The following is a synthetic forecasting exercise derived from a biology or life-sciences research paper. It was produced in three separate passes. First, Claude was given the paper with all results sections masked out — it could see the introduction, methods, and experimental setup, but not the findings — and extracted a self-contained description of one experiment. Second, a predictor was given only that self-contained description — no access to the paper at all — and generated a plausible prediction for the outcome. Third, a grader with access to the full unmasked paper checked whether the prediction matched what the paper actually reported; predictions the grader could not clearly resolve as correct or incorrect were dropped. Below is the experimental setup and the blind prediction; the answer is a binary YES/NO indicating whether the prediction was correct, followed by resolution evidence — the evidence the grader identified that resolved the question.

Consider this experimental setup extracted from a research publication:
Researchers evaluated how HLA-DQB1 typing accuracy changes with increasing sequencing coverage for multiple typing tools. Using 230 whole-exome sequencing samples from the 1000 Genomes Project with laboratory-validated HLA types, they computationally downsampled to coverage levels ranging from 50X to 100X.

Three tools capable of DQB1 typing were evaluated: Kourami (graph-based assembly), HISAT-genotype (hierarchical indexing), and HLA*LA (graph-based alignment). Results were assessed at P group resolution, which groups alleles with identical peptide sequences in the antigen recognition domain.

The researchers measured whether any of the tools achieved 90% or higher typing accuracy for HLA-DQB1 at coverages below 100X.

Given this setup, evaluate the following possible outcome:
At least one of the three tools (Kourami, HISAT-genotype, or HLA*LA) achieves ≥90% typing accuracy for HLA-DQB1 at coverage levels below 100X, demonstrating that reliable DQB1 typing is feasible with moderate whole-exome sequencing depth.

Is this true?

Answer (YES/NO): NO